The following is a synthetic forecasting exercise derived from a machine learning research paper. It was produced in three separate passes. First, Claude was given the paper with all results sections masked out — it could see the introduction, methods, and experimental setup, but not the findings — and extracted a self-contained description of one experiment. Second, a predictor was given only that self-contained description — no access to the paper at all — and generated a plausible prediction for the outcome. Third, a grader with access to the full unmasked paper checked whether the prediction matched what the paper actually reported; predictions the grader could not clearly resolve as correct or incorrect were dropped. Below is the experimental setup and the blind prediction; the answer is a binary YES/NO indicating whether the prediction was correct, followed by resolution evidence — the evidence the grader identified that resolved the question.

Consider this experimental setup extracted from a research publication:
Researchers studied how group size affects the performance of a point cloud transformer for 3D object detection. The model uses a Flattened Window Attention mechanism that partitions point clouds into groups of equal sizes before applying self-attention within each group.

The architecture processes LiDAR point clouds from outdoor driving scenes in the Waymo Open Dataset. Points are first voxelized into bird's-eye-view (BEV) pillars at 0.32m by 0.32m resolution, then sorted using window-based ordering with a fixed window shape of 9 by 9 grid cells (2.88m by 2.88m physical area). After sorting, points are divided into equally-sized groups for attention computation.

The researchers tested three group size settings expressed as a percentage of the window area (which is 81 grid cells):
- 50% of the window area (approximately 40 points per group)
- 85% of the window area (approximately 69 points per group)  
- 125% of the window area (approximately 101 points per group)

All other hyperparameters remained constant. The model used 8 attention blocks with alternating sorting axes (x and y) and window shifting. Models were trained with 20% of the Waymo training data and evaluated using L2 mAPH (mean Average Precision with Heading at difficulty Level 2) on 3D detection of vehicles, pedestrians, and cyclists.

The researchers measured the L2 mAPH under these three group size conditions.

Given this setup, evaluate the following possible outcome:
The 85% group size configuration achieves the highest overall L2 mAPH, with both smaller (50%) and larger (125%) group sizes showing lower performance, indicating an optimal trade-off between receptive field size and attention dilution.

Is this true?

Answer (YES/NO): YES